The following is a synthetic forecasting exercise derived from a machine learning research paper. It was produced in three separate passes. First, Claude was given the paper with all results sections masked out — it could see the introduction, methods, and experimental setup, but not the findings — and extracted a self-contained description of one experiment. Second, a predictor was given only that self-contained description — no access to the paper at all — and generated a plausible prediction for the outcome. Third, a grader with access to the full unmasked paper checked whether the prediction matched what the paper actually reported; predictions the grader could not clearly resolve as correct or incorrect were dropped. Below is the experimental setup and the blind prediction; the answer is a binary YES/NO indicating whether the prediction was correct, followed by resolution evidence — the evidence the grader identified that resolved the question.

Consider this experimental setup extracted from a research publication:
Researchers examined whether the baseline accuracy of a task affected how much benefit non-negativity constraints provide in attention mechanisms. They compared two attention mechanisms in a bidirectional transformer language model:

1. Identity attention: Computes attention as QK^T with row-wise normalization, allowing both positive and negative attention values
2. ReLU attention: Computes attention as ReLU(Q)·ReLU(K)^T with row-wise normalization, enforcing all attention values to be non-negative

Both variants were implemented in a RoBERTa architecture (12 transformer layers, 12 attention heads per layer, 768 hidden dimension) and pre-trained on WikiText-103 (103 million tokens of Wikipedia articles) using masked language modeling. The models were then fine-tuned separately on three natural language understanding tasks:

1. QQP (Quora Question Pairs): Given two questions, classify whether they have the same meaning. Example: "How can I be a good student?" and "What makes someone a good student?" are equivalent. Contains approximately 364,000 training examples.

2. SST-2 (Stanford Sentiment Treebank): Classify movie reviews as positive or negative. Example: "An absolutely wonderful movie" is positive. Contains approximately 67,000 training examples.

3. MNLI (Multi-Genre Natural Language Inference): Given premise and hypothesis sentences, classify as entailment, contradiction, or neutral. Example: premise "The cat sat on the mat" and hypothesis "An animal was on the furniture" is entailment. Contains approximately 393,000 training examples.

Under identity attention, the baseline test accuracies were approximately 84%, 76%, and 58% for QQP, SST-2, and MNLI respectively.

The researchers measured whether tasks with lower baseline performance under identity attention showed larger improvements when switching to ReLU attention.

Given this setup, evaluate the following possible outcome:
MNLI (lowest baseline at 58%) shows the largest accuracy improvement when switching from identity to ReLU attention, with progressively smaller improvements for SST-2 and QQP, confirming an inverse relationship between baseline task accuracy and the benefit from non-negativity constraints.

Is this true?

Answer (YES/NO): YES